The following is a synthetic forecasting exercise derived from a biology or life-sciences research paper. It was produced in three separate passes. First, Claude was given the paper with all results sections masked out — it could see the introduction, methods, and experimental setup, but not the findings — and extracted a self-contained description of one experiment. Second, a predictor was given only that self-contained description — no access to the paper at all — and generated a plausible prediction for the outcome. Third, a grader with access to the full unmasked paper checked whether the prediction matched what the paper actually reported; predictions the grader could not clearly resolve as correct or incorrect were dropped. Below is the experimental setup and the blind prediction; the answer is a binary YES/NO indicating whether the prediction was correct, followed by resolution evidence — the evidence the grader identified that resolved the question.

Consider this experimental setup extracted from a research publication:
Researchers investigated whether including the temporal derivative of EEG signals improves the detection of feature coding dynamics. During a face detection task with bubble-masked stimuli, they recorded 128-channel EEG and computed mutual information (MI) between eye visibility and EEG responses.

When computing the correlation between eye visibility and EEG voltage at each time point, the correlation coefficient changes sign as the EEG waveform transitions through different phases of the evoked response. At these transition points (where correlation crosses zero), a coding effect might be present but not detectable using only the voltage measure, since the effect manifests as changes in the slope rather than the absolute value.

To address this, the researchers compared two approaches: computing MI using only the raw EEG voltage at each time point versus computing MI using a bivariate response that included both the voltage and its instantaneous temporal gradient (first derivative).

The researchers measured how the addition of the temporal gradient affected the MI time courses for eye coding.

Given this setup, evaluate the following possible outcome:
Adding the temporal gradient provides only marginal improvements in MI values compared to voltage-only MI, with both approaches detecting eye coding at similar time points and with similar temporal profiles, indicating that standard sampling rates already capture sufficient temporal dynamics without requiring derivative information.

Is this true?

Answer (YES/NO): NO